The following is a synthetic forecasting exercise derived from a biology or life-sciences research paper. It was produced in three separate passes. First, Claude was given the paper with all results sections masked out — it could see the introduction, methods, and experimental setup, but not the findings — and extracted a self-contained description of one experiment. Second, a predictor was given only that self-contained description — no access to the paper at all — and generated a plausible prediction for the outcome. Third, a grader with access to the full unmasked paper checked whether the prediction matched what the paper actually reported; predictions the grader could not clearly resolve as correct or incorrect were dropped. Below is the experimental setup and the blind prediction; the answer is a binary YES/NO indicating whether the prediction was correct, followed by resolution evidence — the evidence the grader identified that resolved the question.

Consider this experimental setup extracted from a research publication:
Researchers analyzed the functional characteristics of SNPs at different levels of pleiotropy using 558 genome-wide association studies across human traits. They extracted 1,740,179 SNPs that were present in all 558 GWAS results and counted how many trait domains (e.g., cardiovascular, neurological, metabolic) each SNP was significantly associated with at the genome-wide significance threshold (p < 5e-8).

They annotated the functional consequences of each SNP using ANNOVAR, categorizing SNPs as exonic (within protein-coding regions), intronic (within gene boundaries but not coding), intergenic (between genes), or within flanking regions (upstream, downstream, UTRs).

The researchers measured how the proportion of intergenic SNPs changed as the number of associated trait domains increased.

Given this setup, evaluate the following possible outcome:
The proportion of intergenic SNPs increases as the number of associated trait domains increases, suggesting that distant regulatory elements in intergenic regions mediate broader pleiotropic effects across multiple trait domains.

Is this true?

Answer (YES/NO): NO